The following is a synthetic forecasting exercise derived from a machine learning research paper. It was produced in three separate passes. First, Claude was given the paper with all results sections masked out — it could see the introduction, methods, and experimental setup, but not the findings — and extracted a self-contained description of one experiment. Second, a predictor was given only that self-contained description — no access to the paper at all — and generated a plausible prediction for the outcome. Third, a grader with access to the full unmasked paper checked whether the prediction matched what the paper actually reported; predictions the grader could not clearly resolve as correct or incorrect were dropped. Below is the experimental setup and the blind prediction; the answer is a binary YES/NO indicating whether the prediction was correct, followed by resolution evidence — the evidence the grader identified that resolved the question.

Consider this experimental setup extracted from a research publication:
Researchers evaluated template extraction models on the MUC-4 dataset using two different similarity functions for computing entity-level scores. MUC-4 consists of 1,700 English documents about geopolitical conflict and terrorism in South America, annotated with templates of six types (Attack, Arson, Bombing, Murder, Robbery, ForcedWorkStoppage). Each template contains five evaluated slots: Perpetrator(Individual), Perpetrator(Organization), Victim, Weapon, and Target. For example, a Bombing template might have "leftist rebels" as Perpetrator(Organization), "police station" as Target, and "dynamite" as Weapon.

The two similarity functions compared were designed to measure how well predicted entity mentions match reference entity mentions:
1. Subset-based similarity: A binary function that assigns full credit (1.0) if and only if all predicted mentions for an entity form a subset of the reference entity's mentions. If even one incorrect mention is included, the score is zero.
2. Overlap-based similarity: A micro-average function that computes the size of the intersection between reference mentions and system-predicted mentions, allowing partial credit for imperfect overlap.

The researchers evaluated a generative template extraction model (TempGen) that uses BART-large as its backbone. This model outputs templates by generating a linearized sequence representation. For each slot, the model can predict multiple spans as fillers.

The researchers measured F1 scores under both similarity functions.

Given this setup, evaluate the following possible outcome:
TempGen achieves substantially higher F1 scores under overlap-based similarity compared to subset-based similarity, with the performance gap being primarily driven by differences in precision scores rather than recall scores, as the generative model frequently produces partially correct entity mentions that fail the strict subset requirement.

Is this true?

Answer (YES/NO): NO